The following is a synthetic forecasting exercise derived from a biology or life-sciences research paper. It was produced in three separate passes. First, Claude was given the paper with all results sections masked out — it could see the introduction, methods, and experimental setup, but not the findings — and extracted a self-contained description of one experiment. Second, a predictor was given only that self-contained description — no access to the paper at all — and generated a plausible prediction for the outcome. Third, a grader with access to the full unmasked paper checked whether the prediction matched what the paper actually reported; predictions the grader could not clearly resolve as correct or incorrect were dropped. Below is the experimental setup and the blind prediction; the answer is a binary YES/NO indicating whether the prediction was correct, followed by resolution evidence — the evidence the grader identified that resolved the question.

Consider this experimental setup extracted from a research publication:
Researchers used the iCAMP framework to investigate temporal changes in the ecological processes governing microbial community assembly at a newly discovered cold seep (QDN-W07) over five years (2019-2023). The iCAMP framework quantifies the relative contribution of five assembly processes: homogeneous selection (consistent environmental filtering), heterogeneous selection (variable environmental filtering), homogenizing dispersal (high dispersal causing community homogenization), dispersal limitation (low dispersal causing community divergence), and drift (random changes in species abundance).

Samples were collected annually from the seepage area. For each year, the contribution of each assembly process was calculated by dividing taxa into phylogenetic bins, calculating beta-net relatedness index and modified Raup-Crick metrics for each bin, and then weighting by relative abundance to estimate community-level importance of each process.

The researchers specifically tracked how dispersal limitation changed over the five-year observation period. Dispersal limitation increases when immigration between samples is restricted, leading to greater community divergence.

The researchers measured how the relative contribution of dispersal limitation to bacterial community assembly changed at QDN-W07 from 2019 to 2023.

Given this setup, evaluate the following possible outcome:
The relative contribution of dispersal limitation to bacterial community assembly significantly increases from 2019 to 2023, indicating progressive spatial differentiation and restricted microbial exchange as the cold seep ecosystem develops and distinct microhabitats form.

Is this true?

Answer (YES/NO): NO